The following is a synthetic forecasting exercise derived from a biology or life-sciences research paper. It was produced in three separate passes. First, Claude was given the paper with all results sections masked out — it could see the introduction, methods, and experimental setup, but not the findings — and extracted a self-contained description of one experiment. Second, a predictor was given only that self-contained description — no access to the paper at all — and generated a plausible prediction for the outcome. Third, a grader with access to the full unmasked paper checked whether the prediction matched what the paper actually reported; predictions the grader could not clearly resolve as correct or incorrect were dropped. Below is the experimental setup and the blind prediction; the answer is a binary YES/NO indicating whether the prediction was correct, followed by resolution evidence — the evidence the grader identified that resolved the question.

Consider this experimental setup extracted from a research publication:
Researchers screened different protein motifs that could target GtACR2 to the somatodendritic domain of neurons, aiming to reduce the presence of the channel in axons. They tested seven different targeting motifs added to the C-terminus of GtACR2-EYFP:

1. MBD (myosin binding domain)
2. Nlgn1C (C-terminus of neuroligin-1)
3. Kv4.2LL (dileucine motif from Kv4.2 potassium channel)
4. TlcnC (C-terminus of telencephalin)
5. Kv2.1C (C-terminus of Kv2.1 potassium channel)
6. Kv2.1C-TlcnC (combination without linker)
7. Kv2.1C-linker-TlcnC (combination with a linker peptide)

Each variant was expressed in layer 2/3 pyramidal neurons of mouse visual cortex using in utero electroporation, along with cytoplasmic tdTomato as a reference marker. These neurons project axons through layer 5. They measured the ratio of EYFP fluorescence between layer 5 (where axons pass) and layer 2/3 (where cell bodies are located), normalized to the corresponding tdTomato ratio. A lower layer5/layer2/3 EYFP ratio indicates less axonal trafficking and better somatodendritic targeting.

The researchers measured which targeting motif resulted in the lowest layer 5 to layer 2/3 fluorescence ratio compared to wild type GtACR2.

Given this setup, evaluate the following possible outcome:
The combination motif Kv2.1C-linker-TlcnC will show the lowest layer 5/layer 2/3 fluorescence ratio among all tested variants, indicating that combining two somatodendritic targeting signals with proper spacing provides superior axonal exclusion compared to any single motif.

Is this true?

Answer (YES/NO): YES